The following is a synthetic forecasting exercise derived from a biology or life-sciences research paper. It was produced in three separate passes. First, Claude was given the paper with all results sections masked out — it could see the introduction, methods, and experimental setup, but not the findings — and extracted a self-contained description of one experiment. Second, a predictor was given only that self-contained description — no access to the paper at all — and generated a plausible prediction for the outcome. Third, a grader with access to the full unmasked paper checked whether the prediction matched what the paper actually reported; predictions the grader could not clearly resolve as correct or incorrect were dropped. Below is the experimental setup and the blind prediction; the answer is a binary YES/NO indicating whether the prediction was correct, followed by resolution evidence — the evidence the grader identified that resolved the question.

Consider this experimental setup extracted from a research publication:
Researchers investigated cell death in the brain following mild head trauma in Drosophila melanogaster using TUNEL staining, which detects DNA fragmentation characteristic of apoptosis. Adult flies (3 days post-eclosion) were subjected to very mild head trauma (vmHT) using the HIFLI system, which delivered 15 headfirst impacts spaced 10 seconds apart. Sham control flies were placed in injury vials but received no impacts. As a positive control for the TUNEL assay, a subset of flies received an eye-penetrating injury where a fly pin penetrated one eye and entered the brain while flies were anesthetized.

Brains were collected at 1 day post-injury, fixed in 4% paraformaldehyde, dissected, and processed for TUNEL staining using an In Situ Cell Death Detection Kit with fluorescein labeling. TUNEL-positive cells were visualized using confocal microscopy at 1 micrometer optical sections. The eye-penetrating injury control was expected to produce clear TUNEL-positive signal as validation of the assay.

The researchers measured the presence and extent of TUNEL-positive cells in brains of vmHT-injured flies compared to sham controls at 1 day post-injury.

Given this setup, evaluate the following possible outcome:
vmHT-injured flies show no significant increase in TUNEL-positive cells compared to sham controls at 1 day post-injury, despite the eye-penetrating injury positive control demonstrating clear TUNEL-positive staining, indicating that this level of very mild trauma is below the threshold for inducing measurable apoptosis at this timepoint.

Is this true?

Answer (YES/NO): YES